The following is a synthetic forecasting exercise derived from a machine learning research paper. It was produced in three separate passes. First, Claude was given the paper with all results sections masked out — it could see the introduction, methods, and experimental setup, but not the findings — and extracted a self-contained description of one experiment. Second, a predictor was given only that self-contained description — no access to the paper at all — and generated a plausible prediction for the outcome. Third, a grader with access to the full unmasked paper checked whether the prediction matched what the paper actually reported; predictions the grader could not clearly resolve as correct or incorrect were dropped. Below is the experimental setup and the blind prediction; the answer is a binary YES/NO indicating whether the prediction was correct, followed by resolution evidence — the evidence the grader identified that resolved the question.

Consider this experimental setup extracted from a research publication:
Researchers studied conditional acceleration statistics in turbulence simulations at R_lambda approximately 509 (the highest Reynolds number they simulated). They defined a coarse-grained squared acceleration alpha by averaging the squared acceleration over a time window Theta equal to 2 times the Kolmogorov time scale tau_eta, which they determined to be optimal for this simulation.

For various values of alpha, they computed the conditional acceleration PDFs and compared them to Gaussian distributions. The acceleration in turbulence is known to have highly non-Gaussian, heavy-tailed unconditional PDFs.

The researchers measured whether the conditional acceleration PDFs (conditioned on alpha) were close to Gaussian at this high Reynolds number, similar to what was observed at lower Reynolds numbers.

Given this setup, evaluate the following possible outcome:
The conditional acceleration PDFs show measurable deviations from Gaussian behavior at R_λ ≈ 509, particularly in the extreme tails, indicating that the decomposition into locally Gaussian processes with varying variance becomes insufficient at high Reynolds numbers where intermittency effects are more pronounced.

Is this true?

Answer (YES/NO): NO